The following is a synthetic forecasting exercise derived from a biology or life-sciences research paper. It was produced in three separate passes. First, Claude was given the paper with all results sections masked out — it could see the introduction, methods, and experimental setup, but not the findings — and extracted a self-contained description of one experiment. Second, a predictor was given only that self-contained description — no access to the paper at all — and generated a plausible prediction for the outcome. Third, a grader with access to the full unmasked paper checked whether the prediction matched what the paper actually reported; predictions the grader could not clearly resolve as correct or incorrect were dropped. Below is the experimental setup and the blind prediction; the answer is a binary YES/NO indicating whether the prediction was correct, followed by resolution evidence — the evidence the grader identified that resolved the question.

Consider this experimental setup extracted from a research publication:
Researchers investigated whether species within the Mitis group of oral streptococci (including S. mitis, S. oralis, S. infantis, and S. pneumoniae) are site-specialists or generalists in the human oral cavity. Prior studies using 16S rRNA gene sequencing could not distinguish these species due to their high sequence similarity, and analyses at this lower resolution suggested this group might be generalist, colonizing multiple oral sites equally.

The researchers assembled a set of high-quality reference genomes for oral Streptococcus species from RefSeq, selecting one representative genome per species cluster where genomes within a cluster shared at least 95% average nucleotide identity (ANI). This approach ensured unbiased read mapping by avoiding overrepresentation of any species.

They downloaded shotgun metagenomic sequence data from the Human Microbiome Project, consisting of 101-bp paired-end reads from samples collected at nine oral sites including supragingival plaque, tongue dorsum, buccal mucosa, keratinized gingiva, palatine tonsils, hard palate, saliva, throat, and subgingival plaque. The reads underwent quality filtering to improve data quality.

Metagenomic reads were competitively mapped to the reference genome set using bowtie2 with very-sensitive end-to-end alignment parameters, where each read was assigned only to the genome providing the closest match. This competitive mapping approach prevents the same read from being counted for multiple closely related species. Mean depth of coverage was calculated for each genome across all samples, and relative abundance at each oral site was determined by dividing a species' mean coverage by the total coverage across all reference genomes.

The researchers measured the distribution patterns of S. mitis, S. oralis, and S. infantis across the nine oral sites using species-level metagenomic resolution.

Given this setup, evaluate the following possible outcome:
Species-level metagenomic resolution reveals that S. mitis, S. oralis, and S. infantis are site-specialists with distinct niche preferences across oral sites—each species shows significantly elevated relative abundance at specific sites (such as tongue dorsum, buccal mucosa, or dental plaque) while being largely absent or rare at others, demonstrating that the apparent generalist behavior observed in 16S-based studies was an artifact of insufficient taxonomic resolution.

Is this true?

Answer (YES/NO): YES